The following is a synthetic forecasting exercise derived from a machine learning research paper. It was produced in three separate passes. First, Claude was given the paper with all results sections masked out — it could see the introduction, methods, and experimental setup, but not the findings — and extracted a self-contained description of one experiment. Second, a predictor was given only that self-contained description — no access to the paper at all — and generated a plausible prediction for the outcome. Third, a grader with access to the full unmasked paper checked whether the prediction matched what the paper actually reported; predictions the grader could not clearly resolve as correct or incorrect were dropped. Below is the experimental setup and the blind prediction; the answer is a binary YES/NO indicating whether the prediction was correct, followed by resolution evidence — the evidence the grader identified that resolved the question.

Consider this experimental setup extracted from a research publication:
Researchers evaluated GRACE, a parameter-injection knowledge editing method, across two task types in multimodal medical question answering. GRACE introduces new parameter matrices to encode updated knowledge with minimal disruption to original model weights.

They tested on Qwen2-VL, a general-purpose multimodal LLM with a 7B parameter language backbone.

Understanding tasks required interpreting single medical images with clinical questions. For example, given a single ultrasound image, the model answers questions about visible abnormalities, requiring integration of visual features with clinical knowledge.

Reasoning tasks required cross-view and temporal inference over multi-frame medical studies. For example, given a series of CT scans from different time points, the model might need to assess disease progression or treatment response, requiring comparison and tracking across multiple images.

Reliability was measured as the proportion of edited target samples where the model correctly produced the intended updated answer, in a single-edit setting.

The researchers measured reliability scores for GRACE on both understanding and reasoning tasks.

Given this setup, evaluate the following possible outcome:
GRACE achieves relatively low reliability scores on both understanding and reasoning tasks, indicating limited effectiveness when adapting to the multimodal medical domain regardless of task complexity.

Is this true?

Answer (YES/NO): NO